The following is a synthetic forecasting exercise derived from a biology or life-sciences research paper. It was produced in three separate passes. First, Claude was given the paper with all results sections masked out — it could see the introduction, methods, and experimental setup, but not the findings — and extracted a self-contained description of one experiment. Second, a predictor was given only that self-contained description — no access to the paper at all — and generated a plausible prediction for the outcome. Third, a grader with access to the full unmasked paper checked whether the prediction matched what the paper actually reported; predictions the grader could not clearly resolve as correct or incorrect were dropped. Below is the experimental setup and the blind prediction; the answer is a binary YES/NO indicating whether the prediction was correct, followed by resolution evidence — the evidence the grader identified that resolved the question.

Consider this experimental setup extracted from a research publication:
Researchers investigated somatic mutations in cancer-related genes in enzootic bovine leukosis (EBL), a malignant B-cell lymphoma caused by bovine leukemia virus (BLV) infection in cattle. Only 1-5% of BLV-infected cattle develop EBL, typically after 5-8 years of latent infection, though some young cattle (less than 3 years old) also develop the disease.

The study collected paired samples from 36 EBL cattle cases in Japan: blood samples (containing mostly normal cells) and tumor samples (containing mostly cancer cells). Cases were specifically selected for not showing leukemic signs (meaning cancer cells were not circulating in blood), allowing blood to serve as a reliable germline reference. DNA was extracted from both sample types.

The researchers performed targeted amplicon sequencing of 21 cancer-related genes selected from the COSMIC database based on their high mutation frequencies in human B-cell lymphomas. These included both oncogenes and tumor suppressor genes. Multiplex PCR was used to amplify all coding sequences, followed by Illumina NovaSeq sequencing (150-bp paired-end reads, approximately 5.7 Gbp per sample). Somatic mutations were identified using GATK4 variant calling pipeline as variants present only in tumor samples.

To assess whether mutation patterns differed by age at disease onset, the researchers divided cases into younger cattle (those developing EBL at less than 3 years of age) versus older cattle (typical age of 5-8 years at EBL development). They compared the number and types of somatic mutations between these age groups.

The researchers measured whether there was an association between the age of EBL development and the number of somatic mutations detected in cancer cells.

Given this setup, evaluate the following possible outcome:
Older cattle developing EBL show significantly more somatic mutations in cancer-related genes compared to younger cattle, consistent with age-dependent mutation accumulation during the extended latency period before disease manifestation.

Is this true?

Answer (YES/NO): NO